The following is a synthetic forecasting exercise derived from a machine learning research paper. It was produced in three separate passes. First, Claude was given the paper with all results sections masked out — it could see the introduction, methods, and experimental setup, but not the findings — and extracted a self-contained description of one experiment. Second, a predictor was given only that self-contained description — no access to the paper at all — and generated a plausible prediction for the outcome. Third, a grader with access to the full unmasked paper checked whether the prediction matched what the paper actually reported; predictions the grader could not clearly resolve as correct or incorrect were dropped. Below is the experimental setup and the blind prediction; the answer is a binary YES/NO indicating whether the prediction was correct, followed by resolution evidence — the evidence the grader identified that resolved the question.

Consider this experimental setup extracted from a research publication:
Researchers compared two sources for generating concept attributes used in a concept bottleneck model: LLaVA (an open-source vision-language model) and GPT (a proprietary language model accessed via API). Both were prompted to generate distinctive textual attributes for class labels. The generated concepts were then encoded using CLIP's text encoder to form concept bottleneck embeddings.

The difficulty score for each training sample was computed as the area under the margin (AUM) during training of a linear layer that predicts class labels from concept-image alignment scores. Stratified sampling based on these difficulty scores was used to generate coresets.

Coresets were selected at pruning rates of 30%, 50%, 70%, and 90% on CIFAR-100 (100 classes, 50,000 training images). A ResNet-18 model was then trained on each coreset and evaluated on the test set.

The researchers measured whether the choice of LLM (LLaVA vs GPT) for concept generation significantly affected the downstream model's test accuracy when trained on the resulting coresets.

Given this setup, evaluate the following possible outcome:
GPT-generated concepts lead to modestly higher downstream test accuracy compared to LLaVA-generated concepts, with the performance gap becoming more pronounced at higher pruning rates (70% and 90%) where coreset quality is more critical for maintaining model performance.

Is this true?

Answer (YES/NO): NO